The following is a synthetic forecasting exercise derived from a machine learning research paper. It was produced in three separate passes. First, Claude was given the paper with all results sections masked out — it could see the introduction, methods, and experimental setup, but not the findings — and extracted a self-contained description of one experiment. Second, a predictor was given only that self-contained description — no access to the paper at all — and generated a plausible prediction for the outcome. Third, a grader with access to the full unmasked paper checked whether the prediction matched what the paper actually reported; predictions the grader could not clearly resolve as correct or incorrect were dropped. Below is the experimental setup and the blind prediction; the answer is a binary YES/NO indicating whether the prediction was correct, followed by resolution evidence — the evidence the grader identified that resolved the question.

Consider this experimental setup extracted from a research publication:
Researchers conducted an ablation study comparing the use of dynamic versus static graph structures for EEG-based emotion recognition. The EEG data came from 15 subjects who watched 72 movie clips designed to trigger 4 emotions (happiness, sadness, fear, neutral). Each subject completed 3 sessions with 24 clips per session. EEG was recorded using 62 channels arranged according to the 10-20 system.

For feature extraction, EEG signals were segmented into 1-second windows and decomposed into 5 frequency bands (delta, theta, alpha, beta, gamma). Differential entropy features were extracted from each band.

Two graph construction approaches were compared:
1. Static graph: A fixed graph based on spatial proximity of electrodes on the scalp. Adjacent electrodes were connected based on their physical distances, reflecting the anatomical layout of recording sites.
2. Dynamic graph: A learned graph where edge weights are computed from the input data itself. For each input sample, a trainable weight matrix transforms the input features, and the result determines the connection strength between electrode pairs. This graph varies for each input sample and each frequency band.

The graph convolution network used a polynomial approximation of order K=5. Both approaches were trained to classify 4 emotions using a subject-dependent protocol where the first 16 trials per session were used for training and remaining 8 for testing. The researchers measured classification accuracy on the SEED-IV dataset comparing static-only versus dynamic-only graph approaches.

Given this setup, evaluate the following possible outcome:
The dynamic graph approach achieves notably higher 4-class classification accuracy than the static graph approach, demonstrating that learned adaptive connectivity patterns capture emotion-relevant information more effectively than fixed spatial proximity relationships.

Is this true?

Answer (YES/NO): NO